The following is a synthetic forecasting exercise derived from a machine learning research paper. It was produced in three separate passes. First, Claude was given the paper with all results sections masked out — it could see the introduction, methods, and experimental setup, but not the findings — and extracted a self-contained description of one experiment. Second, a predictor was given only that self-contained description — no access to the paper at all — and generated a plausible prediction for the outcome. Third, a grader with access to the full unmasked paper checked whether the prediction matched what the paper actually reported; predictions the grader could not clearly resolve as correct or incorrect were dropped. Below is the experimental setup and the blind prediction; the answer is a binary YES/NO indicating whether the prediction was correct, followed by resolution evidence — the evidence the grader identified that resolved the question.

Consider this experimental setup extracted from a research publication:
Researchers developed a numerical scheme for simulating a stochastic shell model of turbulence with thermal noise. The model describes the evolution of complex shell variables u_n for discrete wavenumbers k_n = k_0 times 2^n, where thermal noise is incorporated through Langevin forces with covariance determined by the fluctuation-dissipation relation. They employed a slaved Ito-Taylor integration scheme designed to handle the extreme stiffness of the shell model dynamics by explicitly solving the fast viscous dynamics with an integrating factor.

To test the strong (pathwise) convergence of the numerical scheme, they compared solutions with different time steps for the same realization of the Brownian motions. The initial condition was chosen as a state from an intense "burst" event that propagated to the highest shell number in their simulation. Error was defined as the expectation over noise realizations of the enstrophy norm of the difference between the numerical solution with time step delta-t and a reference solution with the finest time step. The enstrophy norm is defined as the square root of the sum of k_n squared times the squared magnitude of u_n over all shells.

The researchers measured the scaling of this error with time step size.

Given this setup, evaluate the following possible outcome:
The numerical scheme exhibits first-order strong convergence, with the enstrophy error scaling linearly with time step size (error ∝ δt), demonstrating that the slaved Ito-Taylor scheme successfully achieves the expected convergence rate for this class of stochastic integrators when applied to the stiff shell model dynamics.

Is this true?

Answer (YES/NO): NO